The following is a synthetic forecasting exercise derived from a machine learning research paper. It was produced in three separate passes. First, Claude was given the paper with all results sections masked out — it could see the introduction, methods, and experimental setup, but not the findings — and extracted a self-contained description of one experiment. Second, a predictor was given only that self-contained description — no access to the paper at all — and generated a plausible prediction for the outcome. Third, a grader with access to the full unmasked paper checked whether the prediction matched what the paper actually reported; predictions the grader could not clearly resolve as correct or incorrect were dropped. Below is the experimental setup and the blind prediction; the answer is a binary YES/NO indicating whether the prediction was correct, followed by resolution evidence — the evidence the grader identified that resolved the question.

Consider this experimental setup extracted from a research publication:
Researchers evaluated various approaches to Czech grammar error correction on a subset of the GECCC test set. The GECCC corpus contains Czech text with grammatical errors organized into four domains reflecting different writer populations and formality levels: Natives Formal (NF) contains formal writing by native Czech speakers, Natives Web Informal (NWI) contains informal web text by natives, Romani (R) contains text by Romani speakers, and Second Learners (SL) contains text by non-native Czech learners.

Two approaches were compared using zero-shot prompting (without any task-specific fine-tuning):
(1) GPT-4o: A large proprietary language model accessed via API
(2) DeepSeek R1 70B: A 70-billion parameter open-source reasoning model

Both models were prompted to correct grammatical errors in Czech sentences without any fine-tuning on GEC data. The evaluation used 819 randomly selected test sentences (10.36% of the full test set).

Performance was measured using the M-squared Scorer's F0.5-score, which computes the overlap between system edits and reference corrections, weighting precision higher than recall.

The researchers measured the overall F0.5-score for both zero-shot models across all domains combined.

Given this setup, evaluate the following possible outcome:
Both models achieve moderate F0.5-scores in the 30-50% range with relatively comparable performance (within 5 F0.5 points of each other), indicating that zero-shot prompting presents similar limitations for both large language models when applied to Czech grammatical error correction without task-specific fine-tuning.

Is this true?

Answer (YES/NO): NO